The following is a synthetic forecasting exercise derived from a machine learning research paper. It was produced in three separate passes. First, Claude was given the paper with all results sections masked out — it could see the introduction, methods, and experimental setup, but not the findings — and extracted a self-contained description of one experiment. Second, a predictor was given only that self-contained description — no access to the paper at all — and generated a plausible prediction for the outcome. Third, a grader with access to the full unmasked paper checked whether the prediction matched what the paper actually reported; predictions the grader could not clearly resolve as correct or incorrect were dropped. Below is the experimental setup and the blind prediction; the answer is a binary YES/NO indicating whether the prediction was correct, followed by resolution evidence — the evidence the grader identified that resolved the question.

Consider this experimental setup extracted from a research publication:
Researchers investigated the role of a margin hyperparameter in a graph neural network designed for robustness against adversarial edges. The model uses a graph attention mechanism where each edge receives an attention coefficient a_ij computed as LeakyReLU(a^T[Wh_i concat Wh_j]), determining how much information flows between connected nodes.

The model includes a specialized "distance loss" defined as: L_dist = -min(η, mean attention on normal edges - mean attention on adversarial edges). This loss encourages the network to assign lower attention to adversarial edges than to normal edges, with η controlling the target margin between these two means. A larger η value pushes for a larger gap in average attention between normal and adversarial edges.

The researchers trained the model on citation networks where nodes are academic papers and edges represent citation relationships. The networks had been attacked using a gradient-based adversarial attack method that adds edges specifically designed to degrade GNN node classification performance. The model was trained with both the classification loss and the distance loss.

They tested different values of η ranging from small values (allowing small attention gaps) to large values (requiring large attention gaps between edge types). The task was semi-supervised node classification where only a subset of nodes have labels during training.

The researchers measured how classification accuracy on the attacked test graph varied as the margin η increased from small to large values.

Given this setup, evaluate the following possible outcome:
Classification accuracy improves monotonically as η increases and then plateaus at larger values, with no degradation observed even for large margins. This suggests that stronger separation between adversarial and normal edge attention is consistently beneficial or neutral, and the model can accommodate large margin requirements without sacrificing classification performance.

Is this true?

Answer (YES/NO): NO